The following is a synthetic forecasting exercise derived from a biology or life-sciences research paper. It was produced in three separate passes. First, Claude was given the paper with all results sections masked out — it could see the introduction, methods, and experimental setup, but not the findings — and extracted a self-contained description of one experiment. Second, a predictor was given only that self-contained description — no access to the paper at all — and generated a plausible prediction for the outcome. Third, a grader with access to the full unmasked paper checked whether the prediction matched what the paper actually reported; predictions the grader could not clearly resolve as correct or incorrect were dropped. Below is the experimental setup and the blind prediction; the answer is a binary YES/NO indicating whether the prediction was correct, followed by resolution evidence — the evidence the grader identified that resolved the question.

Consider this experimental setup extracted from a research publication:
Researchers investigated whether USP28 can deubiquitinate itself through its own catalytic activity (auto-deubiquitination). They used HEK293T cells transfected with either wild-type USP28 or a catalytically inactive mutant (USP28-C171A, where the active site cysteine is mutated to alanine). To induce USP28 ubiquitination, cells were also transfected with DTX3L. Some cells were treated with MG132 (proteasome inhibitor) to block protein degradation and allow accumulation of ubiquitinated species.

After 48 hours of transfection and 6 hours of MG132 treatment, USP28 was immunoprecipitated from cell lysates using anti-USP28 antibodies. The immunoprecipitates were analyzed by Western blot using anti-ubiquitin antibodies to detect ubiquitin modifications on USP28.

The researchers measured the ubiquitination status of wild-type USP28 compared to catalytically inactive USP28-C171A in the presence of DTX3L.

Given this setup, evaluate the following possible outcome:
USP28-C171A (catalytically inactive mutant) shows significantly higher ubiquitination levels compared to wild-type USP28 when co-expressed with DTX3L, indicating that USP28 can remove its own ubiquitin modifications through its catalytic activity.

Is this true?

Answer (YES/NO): YES